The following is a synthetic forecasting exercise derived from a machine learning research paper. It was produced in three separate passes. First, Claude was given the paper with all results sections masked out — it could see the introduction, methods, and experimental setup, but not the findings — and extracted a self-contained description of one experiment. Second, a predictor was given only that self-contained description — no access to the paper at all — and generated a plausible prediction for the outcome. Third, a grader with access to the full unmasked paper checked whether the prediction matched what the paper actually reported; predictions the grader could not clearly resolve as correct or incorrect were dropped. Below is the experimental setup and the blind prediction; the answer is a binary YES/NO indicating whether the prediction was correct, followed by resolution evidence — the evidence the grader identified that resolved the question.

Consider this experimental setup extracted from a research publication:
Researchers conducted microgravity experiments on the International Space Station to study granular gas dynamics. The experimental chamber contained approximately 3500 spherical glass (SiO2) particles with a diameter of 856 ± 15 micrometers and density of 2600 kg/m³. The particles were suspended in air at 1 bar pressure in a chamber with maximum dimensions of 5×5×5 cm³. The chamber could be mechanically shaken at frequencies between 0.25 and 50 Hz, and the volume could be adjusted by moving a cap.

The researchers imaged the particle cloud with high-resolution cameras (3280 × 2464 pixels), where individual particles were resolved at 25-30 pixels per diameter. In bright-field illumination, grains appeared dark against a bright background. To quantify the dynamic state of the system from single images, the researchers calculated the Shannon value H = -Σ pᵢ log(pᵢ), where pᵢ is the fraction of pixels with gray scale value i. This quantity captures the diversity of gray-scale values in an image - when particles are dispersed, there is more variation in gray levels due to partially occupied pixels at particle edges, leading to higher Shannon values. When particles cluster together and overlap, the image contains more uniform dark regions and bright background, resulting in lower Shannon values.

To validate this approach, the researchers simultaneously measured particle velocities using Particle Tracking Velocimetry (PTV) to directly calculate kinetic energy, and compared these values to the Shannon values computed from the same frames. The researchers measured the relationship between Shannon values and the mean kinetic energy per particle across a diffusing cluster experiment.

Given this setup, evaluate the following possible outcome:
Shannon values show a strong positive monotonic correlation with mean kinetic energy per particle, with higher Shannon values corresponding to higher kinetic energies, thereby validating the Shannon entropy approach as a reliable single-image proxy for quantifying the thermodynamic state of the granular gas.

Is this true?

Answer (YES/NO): NO